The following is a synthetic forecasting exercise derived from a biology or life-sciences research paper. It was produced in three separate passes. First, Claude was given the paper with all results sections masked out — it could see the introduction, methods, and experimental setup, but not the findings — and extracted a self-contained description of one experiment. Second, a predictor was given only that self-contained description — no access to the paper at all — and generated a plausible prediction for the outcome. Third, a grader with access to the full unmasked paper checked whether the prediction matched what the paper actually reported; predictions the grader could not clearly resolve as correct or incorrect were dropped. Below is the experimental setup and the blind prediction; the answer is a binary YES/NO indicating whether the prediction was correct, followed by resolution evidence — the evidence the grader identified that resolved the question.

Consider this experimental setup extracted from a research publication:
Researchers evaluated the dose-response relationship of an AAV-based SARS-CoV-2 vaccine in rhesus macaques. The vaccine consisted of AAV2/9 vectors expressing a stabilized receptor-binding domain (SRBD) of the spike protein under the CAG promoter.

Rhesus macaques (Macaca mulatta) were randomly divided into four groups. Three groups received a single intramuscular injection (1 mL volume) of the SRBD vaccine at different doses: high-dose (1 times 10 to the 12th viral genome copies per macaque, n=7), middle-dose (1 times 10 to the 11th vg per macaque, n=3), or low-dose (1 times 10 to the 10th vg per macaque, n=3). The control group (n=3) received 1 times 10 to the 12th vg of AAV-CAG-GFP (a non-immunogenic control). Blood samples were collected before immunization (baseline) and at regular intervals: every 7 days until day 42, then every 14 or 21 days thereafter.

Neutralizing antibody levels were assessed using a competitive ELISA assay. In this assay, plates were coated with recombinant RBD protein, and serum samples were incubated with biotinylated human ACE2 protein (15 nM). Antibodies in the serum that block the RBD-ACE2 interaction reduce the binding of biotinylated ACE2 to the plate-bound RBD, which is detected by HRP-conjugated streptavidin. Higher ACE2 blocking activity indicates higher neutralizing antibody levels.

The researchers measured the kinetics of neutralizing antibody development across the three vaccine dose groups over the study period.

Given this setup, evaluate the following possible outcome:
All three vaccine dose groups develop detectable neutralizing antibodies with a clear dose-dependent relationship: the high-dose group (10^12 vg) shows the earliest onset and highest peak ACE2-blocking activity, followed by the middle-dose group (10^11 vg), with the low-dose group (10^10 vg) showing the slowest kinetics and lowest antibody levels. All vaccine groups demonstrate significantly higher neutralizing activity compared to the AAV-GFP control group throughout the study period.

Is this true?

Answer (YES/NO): NO